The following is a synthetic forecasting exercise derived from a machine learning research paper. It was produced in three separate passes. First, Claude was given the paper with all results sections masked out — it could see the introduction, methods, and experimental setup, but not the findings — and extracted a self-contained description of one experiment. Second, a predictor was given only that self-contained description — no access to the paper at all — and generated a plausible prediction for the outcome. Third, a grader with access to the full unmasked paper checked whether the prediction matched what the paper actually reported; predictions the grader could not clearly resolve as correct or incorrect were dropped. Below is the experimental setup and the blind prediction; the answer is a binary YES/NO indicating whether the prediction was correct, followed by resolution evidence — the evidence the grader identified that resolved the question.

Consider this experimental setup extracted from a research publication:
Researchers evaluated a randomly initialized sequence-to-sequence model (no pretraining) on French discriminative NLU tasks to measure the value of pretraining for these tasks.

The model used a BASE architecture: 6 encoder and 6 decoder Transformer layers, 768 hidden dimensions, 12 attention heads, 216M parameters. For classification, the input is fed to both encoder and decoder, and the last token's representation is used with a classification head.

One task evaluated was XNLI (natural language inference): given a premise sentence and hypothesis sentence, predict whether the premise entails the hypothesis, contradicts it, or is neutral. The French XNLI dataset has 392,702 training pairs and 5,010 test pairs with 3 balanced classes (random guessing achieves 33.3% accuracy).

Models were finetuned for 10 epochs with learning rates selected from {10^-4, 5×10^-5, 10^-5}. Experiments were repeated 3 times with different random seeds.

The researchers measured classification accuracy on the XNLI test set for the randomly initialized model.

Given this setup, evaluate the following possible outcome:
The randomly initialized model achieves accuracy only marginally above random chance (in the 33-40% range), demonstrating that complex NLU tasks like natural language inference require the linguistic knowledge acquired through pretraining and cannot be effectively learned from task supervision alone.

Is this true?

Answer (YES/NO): NO